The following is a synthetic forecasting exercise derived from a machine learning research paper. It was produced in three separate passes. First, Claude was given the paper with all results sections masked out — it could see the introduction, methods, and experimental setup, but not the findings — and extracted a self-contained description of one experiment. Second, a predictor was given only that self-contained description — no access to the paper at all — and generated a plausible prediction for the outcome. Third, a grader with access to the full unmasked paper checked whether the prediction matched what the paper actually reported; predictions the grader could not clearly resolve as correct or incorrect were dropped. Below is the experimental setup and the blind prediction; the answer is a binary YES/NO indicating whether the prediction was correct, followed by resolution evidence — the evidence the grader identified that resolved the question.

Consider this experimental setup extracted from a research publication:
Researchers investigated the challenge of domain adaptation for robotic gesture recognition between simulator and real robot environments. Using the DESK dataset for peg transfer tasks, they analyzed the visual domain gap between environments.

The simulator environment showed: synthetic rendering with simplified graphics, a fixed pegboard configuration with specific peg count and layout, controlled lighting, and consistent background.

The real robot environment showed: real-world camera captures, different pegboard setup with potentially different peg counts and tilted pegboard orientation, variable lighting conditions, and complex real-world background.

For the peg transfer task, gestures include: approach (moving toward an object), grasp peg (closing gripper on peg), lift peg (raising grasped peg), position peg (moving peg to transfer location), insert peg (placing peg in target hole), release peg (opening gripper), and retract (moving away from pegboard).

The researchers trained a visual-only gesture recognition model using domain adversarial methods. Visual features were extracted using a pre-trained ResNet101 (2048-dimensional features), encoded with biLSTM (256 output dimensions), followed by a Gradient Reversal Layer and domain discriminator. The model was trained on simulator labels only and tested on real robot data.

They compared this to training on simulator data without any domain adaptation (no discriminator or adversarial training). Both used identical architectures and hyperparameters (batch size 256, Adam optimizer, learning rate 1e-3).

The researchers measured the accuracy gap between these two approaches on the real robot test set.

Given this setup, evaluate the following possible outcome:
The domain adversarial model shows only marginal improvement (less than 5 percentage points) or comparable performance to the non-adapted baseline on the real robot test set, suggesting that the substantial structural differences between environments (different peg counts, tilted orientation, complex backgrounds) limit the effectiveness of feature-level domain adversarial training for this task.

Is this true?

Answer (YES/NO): NO